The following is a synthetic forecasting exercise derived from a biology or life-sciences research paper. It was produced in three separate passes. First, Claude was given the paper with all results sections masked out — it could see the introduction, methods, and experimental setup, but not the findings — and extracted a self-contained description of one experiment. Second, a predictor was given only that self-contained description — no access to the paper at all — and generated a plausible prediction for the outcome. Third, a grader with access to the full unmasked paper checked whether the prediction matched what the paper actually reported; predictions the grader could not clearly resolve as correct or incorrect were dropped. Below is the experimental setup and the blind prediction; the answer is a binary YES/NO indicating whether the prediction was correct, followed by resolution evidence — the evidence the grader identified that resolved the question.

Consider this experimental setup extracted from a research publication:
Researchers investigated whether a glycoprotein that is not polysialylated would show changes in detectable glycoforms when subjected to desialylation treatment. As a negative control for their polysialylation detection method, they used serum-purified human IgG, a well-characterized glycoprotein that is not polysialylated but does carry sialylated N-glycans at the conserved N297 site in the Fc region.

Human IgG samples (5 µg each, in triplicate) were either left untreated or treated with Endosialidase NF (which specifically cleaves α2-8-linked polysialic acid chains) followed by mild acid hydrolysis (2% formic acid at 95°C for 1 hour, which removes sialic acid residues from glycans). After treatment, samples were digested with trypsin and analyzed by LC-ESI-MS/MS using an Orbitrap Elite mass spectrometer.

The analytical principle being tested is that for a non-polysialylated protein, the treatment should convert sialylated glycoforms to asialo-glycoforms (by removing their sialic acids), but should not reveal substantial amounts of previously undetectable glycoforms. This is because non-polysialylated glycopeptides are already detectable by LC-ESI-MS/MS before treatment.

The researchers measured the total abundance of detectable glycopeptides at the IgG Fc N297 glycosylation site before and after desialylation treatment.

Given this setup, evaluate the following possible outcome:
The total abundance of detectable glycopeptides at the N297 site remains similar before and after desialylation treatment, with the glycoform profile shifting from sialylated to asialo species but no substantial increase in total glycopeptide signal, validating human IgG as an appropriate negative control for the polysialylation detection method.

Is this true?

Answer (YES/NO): YES